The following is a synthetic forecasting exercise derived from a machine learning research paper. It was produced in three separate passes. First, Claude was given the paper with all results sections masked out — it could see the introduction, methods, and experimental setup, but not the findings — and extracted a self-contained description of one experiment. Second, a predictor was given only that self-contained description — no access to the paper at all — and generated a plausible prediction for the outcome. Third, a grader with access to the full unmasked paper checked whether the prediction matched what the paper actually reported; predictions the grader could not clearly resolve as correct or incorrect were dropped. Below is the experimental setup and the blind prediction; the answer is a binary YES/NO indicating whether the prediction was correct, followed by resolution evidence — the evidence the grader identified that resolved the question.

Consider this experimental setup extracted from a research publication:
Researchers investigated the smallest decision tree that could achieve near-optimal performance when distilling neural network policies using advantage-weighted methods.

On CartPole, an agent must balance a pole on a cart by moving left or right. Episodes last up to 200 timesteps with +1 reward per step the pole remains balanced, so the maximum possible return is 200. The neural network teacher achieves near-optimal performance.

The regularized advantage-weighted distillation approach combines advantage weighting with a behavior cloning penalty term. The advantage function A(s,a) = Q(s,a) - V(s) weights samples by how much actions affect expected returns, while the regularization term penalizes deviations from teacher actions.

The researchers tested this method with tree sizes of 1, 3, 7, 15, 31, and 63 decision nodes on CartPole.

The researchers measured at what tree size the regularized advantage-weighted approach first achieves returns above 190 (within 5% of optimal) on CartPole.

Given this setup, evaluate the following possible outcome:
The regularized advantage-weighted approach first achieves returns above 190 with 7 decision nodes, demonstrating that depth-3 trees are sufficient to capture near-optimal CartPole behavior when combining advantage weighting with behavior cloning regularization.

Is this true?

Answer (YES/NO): YES